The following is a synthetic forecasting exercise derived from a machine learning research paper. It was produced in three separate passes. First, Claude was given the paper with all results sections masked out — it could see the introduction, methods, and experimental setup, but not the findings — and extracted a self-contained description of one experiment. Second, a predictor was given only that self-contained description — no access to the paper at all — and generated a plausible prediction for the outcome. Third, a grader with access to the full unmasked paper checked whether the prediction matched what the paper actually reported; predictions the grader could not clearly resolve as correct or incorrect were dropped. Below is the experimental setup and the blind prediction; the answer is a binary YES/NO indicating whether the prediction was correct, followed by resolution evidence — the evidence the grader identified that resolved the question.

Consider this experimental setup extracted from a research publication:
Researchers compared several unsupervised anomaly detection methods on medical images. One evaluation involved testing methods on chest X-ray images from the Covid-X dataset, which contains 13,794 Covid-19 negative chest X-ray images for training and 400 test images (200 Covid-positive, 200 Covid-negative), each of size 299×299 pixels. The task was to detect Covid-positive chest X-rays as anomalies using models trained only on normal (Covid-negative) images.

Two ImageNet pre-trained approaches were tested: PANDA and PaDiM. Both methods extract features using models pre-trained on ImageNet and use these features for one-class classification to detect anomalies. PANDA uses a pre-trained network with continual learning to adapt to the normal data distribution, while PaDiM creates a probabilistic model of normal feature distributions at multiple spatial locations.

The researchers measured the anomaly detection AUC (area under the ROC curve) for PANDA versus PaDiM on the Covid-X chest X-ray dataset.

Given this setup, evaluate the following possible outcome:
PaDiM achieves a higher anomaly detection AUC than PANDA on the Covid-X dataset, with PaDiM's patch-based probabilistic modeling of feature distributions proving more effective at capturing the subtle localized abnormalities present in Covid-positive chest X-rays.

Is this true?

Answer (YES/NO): NO